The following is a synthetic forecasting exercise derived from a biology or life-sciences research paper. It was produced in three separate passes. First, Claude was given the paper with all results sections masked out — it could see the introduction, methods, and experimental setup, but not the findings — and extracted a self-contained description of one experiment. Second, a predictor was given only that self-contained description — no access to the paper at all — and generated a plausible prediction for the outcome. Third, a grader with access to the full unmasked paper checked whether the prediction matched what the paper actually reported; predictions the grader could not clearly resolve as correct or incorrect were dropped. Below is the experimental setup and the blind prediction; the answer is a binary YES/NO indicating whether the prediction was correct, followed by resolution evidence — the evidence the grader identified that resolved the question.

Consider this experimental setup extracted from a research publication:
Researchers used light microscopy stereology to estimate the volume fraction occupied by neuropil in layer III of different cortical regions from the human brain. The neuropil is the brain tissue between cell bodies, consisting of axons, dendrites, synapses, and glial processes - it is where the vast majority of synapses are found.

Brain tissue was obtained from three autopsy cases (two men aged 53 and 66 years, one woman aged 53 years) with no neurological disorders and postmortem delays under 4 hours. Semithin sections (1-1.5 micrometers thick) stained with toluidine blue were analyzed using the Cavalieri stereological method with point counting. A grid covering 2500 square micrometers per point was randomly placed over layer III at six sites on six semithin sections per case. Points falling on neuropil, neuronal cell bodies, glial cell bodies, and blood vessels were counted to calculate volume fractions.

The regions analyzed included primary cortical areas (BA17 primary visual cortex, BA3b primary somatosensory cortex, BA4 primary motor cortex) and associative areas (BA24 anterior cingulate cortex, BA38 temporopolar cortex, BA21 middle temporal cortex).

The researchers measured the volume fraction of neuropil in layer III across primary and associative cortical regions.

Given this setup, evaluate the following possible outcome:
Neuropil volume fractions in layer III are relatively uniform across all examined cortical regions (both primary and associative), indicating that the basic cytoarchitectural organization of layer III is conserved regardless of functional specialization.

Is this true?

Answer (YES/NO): NO